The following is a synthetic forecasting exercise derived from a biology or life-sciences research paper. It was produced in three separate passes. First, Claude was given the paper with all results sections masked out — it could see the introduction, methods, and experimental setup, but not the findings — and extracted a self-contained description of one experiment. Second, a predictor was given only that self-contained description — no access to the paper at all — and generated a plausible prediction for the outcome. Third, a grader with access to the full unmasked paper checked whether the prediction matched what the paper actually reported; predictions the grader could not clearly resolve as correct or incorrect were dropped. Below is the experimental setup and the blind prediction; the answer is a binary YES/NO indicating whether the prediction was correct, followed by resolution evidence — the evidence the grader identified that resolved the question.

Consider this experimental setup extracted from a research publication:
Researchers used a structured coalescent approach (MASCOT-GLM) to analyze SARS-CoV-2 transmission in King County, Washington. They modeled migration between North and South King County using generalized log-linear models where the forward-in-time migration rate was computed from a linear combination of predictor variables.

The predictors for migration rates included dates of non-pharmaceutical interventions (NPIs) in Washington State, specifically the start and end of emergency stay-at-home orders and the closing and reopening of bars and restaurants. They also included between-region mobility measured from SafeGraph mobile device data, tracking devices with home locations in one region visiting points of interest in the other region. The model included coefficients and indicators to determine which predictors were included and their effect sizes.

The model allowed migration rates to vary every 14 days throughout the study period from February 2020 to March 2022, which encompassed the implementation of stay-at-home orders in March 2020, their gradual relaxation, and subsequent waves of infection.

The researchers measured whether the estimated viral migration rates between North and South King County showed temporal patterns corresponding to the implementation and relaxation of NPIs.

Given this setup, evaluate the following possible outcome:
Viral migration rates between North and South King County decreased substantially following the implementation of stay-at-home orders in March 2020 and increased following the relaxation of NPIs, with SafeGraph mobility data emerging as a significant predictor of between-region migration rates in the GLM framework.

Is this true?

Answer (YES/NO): NO